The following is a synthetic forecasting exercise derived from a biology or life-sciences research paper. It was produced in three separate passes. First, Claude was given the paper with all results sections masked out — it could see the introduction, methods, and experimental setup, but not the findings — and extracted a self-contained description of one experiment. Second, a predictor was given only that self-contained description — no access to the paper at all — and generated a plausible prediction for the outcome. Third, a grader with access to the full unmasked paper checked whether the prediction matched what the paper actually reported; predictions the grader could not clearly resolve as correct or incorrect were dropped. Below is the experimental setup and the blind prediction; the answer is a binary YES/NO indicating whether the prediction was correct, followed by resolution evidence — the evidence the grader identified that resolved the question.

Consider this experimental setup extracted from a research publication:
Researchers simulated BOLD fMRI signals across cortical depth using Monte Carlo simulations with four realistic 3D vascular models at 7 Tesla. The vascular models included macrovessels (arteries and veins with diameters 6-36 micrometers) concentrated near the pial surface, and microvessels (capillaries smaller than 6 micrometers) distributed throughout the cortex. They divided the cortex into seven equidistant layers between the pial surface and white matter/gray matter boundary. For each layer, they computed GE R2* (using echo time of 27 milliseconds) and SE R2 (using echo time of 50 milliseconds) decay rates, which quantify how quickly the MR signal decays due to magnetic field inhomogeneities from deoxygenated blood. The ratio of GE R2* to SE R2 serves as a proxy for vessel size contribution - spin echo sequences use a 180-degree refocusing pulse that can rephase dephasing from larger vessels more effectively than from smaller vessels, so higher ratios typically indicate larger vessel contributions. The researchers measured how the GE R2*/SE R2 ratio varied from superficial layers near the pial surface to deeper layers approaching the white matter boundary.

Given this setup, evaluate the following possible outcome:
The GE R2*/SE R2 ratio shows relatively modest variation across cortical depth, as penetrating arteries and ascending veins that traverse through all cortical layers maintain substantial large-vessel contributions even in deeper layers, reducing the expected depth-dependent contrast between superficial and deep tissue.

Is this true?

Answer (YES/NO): NO